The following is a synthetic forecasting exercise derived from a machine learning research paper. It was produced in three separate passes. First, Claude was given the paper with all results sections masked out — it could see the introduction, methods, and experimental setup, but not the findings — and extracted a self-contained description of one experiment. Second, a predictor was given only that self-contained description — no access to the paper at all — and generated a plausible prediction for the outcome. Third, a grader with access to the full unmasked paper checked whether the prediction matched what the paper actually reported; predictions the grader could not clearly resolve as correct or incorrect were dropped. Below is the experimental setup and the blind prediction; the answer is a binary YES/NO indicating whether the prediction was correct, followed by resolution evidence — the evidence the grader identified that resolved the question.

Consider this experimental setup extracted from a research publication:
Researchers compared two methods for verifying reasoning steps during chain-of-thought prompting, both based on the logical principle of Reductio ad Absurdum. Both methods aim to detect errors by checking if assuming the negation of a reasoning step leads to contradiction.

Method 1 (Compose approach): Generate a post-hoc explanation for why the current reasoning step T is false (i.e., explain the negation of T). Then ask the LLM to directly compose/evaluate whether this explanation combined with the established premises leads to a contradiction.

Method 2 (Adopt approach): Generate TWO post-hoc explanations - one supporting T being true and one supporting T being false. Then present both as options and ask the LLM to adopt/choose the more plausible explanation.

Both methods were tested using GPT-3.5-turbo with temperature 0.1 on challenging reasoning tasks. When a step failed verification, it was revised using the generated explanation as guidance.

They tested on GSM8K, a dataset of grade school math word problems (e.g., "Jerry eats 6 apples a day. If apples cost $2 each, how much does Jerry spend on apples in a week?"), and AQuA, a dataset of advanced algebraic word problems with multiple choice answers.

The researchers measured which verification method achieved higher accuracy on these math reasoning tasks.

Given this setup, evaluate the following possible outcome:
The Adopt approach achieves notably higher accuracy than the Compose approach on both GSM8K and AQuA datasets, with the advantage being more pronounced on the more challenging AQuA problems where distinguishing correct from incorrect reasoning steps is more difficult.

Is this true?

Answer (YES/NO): YES